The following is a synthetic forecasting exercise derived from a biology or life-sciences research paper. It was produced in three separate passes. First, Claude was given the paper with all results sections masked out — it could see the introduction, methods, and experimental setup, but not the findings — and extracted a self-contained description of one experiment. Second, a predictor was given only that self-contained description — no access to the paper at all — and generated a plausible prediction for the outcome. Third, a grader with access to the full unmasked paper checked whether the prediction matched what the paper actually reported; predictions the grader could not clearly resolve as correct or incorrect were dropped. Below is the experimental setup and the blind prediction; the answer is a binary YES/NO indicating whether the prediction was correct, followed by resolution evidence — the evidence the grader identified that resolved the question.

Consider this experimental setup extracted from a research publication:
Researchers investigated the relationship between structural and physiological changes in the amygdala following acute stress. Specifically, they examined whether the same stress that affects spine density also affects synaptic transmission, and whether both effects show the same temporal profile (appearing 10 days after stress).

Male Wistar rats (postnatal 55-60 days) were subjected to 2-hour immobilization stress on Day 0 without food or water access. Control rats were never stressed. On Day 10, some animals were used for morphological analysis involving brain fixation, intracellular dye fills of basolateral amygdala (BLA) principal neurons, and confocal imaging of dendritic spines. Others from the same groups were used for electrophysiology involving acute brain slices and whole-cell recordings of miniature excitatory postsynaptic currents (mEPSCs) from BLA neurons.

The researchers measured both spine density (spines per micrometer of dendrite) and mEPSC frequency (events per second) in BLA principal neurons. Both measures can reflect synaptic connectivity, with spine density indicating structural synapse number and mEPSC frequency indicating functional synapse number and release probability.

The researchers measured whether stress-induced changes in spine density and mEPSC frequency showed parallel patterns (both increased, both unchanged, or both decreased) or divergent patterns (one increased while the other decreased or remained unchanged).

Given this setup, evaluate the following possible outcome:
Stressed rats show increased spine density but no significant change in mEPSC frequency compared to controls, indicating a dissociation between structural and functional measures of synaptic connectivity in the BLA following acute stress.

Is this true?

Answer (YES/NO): NO